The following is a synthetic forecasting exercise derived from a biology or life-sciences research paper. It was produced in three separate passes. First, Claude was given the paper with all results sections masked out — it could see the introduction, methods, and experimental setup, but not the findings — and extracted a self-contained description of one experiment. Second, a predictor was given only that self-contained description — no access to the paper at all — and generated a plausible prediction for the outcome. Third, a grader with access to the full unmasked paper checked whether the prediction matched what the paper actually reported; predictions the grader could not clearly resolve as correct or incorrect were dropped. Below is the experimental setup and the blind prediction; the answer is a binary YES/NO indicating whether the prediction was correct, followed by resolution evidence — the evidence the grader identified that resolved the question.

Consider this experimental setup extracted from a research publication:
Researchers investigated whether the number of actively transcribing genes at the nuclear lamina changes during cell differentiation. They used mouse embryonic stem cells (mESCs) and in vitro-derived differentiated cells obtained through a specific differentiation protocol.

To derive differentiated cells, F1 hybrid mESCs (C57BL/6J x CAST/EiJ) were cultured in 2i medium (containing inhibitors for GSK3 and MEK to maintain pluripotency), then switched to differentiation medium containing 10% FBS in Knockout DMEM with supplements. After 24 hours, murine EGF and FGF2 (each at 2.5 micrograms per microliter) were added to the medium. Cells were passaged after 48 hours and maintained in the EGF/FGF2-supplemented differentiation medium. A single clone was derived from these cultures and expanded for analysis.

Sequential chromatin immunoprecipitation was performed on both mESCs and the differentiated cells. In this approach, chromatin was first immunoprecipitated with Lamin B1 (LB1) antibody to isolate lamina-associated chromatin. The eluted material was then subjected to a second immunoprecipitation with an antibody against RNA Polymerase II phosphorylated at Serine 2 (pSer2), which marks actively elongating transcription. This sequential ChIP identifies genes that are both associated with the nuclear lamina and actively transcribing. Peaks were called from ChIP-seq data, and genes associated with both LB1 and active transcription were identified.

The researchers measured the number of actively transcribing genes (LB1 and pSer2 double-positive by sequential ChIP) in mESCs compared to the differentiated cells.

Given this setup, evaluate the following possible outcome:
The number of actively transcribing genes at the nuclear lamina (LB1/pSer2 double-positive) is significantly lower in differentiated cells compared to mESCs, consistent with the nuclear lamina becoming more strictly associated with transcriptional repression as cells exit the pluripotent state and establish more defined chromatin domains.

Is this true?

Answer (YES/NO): NO